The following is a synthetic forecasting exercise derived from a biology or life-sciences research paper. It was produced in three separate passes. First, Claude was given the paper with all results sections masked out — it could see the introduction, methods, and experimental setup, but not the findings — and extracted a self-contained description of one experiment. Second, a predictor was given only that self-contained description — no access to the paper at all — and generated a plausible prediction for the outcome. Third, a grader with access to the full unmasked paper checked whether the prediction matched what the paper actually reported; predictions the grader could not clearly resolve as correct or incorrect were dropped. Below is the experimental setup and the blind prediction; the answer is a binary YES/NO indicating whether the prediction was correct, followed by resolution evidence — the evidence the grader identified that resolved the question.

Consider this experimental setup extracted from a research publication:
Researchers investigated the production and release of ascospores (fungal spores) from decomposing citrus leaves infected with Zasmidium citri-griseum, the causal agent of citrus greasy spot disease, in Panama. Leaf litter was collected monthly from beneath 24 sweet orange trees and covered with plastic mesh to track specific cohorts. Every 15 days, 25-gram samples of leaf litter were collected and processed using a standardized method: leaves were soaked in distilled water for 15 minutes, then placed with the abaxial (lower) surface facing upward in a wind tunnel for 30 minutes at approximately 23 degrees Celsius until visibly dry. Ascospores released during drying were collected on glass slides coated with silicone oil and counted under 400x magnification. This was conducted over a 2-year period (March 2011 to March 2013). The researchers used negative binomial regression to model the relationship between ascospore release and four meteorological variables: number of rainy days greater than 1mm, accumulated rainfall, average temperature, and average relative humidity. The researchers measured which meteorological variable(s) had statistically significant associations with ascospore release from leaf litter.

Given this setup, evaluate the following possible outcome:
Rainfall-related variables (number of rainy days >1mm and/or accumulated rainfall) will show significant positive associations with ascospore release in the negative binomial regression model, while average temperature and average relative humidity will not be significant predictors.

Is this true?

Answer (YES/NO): NO